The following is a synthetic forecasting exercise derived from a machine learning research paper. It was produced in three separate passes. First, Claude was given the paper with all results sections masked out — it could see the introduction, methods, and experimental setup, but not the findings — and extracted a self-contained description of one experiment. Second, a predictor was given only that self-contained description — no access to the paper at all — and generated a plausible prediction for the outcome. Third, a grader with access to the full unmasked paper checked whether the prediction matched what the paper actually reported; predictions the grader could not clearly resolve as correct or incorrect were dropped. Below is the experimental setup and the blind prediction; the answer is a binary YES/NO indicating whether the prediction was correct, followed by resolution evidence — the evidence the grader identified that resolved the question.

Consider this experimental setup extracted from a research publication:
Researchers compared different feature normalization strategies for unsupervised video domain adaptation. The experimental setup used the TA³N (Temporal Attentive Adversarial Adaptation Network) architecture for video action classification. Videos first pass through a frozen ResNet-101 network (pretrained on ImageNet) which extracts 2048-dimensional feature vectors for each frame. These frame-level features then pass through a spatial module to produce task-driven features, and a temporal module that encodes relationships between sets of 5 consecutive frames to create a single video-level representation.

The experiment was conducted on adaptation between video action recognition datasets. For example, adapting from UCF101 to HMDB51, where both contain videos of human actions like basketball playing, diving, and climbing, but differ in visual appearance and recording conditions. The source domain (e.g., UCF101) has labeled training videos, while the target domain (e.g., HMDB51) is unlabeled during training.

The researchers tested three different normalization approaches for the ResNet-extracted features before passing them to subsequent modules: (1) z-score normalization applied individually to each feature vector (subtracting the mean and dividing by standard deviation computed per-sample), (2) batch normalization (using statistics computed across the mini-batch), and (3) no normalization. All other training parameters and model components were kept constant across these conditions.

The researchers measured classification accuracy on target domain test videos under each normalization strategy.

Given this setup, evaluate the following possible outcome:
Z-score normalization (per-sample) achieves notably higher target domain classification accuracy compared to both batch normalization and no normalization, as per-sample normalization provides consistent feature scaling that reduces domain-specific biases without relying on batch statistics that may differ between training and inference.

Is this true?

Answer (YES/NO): YES